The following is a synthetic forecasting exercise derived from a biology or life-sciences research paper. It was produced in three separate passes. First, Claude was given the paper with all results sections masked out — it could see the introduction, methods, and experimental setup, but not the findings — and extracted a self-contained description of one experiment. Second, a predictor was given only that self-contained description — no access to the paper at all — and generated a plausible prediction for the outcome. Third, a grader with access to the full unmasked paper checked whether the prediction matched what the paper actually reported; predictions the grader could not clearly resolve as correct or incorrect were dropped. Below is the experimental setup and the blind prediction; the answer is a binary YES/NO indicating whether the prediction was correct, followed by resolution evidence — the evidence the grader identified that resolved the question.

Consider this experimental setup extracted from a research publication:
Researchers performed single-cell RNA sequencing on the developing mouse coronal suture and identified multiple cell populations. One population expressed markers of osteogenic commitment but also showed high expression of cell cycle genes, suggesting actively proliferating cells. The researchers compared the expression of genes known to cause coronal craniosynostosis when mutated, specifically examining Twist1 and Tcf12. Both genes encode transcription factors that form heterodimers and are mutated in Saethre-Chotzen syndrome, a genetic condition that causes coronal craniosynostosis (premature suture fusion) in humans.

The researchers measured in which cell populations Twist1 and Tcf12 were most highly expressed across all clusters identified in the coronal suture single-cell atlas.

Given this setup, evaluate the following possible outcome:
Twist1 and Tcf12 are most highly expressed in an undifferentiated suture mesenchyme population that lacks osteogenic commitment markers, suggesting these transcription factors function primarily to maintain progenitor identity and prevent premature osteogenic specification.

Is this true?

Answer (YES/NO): NO